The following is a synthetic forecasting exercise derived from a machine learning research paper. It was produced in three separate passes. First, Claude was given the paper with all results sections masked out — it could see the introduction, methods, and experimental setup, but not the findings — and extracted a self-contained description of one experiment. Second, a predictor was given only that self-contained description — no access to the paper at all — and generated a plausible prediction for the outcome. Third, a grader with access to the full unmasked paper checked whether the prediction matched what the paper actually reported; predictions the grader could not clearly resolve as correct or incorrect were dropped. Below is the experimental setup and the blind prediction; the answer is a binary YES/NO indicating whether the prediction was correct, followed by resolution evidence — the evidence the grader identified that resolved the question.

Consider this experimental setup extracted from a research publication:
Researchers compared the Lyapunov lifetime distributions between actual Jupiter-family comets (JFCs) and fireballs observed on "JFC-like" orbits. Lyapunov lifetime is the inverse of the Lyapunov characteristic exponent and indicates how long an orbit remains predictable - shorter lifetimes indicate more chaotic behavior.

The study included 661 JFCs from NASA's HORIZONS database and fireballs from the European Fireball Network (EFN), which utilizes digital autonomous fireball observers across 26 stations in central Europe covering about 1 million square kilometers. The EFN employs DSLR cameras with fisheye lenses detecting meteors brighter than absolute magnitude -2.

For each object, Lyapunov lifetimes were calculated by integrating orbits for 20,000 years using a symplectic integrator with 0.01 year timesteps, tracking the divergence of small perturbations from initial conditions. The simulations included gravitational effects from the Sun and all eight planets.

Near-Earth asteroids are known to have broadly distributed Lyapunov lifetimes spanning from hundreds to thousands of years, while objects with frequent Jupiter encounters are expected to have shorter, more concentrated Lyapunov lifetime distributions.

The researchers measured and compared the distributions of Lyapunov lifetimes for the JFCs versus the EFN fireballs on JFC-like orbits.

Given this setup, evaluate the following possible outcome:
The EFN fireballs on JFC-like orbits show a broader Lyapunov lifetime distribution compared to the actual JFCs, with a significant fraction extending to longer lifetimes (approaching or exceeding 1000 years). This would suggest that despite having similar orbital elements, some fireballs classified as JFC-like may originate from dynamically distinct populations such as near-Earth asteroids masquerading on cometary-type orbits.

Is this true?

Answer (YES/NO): YES